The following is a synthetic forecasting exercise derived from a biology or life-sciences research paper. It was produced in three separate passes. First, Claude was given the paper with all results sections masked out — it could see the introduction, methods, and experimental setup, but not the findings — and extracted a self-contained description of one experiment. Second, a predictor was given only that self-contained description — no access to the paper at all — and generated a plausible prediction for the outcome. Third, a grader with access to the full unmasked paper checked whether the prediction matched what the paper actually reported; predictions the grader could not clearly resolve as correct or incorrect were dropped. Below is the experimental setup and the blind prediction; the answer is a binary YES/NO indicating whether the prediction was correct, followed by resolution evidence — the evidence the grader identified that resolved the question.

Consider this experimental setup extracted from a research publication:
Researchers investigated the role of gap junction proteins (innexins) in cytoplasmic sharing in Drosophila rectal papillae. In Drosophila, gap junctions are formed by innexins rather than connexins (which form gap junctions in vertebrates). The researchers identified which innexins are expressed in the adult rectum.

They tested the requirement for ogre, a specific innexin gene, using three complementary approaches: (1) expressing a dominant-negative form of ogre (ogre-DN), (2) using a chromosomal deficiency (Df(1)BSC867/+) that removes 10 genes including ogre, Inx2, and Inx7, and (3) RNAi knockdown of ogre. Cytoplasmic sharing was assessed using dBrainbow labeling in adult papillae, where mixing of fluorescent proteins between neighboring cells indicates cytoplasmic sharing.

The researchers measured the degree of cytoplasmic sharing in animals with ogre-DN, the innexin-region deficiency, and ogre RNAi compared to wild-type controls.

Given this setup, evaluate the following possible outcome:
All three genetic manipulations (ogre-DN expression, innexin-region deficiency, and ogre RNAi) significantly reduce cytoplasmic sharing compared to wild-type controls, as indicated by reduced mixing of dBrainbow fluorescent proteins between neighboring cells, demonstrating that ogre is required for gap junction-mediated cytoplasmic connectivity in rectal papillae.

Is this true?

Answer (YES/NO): YES